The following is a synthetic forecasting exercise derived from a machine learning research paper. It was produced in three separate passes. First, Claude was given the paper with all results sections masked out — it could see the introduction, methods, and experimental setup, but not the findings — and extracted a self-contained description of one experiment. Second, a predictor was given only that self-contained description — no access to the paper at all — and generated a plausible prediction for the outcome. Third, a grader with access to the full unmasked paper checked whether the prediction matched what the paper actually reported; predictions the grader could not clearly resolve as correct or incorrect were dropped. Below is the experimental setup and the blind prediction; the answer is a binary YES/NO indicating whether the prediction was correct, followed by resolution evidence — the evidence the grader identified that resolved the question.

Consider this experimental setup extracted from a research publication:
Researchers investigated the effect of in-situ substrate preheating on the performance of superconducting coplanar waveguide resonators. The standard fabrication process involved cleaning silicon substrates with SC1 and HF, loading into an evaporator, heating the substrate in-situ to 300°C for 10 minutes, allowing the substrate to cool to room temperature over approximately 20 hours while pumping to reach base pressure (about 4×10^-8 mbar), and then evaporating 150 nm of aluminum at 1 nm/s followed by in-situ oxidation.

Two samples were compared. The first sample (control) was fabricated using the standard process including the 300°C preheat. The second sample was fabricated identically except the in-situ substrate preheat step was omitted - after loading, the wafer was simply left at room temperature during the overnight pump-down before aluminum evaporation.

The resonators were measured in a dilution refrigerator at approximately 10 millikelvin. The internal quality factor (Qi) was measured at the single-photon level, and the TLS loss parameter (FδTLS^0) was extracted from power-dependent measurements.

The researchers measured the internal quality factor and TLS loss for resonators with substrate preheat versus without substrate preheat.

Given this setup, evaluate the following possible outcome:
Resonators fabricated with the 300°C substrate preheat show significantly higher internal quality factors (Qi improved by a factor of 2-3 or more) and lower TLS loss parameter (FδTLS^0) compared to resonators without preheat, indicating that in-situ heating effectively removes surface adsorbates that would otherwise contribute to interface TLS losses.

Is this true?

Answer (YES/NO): NO